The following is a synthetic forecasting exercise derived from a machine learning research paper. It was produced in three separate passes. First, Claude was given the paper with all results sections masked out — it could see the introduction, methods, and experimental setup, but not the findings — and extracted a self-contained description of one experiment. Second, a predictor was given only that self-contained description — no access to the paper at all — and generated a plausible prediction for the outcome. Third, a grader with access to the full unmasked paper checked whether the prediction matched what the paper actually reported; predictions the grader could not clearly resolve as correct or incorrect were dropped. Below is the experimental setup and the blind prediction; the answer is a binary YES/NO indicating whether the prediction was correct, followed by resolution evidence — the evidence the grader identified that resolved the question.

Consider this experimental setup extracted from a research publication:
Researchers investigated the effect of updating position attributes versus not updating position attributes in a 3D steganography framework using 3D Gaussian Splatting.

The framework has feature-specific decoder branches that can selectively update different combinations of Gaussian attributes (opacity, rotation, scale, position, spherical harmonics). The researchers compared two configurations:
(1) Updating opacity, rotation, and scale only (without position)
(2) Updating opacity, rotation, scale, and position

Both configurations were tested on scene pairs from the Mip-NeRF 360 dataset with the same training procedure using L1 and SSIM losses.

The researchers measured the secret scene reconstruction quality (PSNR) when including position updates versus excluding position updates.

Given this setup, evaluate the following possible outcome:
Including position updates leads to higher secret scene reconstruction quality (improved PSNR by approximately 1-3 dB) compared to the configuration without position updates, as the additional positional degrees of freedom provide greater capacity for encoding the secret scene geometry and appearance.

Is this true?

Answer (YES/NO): YES